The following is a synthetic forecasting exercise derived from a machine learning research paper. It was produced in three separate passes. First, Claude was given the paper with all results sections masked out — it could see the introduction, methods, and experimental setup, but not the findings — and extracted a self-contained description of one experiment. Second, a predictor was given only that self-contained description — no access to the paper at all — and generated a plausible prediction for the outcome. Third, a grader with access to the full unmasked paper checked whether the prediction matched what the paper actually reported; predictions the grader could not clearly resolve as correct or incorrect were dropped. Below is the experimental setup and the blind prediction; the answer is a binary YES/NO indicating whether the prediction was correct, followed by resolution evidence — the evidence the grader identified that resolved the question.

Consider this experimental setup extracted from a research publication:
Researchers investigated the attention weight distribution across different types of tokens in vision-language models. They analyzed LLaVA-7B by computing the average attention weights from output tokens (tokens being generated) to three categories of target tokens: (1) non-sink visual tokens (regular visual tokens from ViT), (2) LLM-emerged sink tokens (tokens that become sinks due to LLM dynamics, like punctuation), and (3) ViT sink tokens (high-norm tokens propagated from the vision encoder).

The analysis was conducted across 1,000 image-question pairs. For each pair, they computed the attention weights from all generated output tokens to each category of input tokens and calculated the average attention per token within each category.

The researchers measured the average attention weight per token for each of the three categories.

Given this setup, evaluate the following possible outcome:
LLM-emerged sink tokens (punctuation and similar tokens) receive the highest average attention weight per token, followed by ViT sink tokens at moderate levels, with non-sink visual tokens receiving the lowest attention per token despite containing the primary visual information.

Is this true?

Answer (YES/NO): YES